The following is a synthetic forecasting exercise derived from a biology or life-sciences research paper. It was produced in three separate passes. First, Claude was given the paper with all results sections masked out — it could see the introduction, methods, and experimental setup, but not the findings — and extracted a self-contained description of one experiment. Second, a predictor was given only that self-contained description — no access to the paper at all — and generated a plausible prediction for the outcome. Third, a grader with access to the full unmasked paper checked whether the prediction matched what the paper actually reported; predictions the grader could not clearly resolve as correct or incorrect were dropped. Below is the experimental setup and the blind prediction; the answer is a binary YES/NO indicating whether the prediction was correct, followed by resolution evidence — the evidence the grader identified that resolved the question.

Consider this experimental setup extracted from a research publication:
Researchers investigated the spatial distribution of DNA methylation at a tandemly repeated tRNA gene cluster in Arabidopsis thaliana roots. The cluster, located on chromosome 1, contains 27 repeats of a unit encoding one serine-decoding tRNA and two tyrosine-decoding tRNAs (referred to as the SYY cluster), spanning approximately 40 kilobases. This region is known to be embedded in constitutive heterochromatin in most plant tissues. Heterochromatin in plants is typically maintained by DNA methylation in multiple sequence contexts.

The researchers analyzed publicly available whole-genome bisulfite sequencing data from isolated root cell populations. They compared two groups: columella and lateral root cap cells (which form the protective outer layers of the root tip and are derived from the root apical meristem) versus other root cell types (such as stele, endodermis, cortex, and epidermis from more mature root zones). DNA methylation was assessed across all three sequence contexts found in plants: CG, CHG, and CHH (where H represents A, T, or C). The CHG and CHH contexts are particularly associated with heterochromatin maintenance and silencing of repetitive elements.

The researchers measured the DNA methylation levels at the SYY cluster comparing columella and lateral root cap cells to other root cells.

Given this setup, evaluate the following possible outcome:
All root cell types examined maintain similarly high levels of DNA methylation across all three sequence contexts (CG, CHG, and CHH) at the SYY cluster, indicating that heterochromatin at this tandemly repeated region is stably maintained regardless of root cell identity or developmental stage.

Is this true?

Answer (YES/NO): NO